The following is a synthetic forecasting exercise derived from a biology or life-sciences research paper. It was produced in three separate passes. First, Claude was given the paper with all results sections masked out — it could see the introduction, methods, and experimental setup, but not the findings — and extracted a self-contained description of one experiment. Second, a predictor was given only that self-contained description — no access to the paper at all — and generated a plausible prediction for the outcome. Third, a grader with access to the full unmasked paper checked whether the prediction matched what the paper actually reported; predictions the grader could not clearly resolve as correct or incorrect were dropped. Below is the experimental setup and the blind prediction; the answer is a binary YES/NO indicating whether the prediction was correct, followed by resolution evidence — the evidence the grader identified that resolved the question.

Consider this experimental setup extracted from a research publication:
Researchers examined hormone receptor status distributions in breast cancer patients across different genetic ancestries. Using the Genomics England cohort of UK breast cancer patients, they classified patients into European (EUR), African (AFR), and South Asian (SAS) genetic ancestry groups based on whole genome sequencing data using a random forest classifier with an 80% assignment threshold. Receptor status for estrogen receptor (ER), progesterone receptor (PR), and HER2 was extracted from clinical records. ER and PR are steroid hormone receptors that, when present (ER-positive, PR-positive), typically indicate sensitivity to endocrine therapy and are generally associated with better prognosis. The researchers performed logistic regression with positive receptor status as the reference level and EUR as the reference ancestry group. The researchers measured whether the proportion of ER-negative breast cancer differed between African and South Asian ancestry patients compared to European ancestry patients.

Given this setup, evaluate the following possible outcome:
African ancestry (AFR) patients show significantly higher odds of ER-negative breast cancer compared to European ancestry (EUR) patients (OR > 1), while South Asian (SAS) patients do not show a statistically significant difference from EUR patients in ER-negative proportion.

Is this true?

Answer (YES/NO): YES